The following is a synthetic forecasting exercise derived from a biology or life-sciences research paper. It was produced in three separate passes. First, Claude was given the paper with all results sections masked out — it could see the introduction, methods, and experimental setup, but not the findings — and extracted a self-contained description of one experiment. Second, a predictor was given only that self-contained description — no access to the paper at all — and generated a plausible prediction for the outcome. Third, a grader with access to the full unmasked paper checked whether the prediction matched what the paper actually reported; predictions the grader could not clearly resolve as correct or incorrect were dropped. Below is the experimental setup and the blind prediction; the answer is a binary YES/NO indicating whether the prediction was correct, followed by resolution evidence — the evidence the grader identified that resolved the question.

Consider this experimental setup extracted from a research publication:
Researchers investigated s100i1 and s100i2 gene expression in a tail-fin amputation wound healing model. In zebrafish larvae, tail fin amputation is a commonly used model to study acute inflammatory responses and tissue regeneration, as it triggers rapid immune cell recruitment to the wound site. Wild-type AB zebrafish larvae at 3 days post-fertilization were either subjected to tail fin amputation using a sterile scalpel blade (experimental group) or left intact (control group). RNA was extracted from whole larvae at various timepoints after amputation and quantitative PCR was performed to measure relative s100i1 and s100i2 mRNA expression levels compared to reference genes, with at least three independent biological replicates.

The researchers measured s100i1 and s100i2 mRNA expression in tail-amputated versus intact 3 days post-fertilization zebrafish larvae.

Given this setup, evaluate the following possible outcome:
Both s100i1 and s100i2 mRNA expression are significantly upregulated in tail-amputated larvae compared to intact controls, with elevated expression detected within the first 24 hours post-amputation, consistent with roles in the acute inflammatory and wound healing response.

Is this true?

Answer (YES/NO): NO